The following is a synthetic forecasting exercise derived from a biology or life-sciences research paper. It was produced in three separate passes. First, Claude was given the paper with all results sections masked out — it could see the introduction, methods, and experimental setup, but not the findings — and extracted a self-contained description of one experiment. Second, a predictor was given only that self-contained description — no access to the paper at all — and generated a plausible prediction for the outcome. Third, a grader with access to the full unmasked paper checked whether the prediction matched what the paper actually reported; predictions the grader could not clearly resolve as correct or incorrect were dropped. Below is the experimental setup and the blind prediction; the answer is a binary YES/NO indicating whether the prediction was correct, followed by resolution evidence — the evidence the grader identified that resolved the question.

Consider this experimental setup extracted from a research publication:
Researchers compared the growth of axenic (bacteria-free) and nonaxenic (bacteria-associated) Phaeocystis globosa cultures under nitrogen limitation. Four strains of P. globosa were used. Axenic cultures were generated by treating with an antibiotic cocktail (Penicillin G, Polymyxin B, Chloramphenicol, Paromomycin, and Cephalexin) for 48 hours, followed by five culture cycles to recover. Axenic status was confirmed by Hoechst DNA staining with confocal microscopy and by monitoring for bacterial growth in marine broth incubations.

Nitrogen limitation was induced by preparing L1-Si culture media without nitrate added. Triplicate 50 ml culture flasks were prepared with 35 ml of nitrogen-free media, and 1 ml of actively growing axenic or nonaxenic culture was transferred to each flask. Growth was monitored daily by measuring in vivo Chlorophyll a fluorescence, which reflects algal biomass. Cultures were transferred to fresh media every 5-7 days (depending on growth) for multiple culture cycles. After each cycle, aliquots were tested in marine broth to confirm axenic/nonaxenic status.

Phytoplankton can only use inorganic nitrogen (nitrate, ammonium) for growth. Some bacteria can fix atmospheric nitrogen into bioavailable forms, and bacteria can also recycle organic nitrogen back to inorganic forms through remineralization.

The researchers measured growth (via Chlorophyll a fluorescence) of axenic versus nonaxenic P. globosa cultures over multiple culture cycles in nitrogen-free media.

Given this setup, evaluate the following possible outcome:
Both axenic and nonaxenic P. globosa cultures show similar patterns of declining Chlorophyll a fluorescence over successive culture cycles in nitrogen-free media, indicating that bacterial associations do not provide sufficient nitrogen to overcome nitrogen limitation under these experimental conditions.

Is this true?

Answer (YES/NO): NO